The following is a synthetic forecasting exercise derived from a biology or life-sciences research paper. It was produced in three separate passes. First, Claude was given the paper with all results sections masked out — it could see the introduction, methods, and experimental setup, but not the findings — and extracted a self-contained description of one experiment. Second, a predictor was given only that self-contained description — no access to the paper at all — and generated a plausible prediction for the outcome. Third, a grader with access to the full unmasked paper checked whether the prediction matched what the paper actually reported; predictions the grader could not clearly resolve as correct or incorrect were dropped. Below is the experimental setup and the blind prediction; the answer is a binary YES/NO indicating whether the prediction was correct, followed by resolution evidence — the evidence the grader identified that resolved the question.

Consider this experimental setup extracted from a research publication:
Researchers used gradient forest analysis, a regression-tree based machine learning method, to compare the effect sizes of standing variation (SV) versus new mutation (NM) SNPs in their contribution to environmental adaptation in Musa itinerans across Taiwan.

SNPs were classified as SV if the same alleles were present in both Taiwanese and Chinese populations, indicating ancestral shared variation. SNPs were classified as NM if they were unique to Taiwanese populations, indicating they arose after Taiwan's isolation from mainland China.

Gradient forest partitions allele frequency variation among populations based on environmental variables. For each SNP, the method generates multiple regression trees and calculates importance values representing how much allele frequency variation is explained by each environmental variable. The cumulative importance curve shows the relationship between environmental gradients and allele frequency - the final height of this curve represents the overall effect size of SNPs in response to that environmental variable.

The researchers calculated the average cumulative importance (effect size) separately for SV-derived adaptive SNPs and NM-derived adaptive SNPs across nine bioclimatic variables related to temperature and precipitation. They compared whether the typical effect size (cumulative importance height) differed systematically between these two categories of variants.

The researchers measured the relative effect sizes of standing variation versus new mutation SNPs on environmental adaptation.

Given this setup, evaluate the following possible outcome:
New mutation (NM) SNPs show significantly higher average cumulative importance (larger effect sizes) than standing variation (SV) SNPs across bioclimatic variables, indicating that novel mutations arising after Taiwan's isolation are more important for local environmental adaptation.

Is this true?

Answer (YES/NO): NO